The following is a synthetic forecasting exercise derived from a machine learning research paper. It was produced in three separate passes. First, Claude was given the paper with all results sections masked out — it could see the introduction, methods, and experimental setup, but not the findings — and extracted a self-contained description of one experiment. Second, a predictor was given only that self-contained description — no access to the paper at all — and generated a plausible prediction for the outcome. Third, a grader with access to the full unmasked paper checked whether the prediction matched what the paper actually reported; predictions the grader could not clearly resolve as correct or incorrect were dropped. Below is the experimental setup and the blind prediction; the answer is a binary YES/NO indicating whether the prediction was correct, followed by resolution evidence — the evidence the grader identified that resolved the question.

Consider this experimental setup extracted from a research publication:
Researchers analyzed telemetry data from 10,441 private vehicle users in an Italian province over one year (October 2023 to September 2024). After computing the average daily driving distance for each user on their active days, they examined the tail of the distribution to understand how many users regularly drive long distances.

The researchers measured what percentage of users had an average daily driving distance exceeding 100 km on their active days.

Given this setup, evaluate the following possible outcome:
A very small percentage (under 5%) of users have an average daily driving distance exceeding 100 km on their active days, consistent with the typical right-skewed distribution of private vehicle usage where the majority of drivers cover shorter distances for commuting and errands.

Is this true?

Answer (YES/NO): YES